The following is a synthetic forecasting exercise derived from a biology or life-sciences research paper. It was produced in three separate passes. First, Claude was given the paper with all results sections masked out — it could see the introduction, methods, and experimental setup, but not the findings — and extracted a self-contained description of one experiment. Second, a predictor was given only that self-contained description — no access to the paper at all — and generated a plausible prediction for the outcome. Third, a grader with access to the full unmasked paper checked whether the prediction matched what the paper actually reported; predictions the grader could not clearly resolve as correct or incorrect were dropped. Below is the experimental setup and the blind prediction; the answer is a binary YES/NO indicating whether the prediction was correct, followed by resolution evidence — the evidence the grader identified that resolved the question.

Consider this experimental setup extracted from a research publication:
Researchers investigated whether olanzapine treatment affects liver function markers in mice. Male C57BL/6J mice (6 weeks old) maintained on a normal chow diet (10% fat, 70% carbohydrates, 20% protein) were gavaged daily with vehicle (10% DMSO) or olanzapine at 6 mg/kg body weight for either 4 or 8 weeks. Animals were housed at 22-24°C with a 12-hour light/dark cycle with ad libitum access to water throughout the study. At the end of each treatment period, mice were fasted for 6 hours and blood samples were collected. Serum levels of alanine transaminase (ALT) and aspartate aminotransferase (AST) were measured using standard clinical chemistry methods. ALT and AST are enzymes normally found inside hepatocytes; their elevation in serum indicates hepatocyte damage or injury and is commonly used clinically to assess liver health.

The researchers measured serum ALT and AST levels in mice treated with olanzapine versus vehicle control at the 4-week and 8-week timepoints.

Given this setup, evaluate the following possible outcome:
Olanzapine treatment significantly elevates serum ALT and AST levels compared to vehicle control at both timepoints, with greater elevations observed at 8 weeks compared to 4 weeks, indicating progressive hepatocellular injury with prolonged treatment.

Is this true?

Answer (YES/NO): NO